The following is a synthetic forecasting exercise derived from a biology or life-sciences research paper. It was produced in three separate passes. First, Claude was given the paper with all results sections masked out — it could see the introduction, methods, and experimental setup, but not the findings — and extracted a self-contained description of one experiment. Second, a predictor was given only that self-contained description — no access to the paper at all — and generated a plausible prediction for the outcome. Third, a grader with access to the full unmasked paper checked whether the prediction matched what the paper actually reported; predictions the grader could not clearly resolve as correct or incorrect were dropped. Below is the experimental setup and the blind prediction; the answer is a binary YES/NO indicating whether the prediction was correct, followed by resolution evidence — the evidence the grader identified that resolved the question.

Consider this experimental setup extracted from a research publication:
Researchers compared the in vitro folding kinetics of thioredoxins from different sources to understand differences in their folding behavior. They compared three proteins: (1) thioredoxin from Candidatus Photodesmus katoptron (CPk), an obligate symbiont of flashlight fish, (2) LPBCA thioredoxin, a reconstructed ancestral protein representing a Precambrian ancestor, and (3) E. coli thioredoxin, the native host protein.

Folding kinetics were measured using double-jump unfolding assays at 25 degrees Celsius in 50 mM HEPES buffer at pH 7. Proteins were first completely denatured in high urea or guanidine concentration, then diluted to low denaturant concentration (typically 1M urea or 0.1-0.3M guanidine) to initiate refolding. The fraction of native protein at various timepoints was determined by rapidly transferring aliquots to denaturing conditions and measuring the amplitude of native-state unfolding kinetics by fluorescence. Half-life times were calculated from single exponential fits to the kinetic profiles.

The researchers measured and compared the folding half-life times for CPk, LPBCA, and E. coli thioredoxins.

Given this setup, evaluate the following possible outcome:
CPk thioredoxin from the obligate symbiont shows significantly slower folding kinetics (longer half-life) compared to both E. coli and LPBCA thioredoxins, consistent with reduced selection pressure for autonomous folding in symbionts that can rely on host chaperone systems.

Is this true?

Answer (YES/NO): YES